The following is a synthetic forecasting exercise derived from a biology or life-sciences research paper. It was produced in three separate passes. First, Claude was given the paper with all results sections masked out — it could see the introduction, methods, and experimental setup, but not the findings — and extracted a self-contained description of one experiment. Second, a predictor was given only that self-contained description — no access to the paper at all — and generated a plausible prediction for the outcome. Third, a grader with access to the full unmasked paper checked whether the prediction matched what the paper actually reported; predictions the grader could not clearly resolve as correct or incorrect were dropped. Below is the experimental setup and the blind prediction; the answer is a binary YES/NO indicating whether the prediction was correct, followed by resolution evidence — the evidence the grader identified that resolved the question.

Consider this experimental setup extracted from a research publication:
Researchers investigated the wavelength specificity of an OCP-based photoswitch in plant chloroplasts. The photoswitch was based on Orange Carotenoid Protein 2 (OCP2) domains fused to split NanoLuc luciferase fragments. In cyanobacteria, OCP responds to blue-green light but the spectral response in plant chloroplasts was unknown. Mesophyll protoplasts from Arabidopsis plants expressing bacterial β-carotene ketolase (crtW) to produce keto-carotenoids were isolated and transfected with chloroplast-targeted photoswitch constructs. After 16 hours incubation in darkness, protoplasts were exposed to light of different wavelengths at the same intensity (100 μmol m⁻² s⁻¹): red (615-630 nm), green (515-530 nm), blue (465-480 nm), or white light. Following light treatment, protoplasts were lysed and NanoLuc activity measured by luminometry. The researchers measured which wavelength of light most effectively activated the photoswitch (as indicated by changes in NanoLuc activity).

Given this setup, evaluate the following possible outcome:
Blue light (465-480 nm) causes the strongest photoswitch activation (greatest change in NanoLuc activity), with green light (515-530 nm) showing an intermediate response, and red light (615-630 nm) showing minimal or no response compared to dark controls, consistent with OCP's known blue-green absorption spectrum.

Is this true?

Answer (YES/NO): NO